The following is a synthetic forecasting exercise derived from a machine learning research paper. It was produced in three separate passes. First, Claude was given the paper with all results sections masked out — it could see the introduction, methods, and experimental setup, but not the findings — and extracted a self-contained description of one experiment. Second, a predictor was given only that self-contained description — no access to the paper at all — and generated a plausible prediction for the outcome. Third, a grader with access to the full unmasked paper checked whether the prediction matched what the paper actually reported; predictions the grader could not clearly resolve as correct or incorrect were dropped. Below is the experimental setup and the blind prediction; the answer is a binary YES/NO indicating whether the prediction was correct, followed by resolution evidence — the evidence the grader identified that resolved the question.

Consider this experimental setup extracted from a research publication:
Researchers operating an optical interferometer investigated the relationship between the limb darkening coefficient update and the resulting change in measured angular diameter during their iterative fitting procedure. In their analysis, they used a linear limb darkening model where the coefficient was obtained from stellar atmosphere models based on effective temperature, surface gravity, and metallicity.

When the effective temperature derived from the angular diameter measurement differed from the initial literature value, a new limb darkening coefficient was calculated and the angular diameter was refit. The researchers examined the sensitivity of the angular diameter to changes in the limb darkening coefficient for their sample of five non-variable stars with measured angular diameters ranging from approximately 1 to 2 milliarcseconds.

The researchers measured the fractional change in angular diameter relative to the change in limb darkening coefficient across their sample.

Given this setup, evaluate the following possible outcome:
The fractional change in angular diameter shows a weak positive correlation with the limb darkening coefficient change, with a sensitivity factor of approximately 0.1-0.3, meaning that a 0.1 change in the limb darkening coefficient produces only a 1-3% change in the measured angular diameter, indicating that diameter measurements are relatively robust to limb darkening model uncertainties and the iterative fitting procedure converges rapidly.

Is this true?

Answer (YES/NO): YES